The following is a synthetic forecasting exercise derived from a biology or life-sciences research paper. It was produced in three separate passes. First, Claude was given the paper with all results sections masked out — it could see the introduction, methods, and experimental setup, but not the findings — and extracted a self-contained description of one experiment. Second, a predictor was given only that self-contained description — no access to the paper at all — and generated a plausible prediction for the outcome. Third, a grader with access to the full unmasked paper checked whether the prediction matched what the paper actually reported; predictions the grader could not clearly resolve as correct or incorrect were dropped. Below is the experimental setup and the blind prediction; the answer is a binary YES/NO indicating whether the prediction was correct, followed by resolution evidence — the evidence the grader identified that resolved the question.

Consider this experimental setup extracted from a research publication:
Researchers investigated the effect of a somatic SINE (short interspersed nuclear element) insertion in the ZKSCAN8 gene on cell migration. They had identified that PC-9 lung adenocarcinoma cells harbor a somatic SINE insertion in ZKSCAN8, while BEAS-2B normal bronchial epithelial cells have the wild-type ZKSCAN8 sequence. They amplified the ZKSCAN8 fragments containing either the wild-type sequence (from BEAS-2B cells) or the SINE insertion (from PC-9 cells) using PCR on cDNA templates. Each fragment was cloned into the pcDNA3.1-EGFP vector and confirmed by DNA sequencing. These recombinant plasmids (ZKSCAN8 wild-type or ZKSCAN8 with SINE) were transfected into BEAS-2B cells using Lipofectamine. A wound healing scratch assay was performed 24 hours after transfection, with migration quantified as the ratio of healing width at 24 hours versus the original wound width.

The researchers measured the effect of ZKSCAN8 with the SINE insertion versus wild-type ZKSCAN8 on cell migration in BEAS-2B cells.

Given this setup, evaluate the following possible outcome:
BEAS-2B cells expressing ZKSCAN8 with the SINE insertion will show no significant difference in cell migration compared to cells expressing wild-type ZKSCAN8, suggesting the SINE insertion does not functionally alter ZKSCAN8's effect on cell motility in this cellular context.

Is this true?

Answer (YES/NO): NO